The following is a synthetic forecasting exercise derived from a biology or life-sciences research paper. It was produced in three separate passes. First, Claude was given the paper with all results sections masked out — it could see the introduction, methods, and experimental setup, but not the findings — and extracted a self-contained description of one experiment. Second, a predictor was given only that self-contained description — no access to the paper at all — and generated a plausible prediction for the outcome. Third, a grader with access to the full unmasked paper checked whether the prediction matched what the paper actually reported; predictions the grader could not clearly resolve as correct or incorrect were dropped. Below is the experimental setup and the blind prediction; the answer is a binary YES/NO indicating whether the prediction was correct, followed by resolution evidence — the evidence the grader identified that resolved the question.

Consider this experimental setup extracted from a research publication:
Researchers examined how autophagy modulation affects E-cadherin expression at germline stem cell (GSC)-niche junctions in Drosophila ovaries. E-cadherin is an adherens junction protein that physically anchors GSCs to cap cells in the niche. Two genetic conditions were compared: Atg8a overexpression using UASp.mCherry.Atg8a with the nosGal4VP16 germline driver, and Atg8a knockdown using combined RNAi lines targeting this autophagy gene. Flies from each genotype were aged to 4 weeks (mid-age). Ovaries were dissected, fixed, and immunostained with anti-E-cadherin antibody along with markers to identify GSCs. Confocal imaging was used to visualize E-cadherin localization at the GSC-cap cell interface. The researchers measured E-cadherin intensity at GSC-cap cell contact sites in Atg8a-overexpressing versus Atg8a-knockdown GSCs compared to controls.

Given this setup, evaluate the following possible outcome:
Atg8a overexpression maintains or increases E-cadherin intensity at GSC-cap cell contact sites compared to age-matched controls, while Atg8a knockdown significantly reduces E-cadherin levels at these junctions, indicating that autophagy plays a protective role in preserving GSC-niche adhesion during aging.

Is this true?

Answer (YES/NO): NO